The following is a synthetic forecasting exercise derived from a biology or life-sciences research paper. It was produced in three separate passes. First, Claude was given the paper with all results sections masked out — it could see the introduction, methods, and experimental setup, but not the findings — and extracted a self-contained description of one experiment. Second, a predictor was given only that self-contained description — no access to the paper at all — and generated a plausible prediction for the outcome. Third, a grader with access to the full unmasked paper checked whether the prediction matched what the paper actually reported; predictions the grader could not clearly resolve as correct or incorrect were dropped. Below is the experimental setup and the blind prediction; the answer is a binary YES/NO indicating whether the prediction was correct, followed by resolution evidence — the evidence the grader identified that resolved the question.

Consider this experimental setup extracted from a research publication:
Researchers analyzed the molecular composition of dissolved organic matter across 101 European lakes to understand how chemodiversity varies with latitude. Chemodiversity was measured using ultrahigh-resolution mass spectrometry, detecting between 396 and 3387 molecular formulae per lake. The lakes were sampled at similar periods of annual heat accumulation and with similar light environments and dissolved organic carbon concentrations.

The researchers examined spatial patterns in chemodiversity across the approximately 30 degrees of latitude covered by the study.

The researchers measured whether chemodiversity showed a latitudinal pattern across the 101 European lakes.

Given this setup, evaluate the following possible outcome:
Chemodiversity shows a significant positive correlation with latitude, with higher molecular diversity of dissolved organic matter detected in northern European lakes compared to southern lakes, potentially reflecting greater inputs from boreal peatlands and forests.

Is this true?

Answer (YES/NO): YES